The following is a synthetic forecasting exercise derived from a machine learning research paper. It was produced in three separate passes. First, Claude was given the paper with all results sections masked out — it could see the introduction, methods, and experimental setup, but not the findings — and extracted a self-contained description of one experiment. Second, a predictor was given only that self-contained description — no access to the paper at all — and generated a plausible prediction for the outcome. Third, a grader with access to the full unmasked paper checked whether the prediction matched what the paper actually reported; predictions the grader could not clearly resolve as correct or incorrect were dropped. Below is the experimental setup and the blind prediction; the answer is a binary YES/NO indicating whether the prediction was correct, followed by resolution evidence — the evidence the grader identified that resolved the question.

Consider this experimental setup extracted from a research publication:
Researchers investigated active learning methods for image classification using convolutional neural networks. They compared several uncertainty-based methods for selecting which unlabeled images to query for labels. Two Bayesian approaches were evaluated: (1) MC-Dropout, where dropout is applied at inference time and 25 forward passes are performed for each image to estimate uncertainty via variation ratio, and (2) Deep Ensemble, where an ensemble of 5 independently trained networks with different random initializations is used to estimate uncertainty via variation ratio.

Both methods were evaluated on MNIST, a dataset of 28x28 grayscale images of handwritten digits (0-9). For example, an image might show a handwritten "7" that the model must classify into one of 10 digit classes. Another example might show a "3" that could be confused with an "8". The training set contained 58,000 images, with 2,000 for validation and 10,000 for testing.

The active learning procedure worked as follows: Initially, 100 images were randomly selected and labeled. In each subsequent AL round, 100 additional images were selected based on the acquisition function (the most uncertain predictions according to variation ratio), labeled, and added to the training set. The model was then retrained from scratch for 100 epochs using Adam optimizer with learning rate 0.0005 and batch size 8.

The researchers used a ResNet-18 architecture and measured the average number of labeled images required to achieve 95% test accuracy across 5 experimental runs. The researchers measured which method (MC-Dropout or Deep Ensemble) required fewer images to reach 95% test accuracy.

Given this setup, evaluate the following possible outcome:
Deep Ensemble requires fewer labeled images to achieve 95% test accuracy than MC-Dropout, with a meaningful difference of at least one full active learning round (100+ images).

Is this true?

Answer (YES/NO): YES